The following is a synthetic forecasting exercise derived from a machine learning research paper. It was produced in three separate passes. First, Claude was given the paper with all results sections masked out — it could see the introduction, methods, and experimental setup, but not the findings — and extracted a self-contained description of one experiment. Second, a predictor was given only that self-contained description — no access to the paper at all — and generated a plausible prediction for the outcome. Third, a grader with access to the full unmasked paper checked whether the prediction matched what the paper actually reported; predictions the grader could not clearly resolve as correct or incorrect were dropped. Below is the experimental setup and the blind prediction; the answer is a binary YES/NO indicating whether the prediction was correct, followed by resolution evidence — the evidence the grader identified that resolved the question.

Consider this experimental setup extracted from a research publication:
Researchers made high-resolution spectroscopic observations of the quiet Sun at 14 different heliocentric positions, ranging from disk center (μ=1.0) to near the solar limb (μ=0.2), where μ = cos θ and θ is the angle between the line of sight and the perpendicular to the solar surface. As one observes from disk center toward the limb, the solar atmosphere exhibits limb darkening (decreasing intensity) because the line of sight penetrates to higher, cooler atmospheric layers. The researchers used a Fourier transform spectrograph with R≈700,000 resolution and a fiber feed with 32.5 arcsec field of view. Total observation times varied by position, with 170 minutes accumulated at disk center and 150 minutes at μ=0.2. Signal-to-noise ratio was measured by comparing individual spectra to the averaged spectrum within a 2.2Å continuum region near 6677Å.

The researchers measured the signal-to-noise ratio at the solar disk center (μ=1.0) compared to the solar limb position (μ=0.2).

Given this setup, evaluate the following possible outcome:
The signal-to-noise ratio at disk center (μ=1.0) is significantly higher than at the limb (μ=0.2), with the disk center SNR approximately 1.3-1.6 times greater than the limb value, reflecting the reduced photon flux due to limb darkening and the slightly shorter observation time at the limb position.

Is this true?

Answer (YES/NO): YES